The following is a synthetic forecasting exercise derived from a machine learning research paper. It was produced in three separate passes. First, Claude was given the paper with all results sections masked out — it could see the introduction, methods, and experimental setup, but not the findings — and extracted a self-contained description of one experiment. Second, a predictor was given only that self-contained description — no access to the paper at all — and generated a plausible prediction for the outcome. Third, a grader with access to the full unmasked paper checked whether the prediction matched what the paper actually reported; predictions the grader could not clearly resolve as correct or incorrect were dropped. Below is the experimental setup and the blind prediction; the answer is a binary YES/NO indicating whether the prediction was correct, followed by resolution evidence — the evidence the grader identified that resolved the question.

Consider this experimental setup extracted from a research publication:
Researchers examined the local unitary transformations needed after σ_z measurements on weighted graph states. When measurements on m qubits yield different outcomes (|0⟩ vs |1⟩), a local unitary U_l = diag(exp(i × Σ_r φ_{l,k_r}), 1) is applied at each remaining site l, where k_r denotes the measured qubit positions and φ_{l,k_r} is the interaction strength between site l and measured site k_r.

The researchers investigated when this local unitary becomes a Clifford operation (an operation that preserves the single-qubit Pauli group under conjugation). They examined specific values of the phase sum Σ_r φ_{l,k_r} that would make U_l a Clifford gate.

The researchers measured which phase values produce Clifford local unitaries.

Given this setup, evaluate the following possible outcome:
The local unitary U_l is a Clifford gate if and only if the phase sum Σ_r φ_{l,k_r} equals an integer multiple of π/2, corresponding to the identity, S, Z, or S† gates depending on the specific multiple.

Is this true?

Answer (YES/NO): NO